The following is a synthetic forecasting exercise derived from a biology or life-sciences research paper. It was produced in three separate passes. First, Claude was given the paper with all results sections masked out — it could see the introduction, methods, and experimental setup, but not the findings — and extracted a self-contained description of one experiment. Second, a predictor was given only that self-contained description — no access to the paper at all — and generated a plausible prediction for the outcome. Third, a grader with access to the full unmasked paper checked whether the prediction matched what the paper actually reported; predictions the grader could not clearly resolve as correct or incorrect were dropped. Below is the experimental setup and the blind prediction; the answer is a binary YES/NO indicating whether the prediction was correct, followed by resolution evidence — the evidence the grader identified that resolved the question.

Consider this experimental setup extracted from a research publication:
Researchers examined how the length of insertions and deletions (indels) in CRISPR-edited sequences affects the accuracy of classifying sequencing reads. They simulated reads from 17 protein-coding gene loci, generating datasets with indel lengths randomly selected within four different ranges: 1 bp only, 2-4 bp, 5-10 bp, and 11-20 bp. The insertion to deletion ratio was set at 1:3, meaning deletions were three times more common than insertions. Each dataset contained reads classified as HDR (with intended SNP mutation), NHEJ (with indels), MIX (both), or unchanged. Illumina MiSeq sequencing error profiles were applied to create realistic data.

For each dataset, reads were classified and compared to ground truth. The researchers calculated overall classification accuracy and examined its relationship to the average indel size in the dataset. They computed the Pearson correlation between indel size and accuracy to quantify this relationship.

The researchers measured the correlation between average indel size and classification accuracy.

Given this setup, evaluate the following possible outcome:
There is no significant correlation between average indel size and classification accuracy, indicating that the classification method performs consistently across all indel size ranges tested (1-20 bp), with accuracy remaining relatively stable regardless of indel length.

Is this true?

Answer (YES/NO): NO